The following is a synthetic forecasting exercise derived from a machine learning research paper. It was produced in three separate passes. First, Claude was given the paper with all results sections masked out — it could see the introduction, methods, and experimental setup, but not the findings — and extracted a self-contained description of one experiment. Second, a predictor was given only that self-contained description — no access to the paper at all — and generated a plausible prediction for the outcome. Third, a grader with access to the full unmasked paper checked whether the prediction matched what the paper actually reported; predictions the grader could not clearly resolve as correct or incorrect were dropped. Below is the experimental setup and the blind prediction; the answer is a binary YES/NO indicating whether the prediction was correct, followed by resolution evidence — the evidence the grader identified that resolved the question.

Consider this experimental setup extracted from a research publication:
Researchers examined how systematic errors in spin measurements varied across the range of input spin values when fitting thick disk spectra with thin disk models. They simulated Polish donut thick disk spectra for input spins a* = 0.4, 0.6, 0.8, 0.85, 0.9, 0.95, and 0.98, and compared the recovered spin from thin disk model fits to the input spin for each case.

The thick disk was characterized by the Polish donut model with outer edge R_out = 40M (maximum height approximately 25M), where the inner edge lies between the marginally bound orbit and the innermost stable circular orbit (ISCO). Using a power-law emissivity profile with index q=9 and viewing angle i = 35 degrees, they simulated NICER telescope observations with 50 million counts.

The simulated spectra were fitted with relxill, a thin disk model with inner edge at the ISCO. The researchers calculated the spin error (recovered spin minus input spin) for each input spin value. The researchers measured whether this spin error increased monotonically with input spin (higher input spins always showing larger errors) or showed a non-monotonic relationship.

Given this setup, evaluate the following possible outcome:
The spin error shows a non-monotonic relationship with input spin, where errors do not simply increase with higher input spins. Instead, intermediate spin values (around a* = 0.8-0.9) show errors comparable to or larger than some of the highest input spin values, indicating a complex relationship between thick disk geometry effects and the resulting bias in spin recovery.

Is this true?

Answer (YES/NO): NO